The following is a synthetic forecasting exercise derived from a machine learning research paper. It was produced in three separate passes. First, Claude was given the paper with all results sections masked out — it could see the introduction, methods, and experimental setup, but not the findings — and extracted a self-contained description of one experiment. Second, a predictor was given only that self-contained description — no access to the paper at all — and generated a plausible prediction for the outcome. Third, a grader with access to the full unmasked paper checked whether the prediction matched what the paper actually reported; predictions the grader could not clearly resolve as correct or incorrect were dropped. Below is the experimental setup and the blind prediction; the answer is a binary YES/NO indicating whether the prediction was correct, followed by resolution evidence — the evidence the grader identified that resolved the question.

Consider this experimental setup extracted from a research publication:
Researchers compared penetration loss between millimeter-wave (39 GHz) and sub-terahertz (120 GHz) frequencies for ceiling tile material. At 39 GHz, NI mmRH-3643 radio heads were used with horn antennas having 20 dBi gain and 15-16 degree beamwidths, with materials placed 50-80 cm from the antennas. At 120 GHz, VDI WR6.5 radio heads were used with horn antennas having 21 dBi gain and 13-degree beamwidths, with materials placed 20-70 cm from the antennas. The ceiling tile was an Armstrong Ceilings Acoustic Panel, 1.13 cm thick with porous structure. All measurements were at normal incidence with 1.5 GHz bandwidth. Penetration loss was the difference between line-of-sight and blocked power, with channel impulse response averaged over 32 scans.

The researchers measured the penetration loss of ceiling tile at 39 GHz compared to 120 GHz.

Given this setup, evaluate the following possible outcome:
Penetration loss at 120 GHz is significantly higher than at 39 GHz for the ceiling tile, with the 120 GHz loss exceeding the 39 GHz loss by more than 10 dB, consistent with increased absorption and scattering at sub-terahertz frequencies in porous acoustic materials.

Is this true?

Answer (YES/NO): NO